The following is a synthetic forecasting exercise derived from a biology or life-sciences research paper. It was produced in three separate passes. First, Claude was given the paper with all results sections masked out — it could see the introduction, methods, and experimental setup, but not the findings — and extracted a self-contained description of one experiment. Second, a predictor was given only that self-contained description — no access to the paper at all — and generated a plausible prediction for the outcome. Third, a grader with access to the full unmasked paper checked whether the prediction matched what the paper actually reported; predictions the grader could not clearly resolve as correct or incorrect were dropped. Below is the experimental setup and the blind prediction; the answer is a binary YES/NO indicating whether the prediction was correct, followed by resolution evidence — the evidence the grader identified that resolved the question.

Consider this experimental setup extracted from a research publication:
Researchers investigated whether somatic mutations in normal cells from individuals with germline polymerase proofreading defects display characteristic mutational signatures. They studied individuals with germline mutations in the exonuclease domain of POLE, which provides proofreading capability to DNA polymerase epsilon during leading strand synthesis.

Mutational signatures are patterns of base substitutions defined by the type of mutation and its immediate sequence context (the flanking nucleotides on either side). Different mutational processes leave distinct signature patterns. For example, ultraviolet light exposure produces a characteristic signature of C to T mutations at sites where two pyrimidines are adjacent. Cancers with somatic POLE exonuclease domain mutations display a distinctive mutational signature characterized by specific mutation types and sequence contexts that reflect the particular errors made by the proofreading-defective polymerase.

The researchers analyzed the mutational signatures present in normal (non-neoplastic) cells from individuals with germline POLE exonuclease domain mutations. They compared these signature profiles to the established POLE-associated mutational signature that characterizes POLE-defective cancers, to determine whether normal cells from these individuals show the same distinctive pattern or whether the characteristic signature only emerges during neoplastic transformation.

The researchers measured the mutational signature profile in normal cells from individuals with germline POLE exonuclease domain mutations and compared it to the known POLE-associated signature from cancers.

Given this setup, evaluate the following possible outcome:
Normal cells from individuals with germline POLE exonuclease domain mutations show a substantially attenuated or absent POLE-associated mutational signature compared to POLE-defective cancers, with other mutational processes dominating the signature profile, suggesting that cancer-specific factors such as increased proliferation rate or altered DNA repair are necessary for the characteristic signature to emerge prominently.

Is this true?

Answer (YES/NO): NO